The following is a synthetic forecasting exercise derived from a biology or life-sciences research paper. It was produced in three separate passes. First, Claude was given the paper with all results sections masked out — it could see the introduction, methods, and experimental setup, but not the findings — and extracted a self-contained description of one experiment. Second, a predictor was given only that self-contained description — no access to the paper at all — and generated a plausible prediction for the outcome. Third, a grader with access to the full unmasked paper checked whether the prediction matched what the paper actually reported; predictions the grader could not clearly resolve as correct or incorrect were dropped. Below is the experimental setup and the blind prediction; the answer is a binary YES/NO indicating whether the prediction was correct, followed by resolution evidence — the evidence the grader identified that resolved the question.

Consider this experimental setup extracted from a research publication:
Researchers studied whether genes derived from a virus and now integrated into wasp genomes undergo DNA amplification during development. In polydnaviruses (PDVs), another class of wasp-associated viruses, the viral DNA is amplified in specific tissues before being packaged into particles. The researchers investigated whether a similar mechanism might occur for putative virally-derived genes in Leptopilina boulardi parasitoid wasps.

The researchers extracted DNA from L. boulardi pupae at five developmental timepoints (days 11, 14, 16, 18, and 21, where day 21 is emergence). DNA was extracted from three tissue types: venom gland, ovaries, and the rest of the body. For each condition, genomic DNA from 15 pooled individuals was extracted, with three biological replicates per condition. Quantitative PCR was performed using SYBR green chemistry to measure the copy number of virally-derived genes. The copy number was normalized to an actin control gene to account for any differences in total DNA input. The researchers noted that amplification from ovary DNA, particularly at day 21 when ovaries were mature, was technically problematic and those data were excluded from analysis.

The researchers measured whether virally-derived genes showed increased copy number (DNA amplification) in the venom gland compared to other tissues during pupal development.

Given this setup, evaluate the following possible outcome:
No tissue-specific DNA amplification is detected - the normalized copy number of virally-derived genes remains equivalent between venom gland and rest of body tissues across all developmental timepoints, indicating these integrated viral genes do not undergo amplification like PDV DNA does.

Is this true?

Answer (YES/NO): NO